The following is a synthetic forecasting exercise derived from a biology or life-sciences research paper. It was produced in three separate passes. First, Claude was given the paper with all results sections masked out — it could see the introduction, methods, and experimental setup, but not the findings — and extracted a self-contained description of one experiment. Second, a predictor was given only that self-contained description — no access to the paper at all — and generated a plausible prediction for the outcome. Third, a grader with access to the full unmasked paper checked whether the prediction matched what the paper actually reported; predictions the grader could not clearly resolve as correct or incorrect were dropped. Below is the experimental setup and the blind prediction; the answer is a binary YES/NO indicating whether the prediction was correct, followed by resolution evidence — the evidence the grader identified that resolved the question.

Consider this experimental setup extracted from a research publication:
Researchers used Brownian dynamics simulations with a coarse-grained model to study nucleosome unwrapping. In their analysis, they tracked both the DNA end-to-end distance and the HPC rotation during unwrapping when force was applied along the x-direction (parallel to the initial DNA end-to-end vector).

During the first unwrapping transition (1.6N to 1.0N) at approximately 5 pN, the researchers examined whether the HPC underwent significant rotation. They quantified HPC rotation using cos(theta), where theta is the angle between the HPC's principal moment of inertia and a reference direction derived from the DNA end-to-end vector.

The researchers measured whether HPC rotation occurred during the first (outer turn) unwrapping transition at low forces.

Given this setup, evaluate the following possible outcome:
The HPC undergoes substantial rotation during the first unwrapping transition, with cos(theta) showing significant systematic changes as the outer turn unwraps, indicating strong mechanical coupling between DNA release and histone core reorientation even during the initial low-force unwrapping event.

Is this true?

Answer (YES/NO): NO